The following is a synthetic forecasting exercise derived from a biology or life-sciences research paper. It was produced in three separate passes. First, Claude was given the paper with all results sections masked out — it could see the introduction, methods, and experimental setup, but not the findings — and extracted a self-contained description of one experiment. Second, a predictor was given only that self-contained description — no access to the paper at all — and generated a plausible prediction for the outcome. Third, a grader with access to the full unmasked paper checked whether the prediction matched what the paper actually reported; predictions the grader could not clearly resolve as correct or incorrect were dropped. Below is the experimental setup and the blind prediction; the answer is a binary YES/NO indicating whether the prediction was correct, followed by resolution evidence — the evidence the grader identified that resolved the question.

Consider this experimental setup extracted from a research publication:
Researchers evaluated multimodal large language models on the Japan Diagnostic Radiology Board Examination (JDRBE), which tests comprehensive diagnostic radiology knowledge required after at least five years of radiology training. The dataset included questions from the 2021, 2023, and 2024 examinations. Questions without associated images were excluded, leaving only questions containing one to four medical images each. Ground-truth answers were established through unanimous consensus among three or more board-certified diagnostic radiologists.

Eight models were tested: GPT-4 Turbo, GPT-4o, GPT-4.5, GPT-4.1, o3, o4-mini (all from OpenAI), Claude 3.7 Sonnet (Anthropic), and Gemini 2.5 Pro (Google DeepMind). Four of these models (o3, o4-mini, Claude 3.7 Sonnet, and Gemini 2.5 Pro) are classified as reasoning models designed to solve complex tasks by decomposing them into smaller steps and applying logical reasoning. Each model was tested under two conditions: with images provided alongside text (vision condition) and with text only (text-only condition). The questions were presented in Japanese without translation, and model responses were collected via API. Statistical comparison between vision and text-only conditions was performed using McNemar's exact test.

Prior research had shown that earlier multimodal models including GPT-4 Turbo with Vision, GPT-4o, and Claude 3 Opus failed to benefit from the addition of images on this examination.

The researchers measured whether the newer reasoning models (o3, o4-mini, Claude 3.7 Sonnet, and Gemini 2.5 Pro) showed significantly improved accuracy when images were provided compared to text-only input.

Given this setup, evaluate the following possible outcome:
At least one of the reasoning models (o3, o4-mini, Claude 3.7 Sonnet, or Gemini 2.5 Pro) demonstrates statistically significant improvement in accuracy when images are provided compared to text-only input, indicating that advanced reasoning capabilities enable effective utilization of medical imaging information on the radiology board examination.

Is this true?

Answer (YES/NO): YES